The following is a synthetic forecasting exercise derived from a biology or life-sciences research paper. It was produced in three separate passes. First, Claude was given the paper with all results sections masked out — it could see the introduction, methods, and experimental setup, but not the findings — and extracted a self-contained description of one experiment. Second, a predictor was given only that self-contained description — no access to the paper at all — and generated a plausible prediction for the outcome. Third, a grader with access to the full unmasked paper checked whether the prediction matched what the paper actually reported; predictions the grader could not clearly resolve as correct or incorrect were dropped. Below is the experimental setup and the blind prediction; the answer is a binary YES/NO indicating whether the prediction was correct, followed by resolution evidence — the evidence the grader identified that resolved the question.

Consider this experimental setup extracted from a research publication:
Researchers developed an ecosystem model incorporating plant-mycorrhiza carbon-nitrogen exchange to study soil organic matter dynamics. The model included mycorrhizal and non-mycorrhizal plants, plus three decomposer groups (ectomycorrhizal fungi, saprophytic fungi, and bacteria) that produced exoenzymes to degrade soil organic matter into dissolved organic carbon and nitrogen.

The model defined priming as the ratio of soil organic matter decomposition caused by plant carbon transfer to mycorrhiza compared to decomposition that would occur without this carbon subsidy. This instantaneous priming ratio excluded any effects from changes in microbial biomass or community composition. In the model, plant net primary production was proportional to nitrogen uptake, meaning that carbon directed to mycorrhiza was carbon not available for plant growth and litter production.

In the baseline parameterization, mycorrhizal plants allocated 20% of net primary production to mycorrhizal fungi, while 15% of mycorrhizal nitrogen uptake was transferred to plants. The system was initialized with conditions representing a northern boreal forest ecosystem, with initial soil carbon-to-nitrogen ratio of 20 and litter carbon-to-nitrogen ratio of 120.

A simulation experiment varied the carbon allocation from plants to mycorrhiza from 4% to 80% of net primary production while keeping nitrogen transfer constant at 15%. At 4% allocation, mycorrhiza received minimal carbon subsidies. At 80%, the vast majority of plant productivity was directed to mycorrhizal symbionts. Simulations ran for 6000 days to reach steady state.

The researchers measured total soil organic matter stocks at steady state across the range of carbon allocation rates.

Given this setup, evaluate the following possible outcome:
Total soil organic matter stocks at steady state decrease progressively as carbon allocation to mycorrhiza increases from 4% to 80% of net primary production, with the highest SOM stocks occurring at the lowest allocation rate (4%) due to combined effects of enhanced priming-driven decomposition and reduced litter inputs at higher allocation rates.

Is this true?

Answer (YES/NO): YES